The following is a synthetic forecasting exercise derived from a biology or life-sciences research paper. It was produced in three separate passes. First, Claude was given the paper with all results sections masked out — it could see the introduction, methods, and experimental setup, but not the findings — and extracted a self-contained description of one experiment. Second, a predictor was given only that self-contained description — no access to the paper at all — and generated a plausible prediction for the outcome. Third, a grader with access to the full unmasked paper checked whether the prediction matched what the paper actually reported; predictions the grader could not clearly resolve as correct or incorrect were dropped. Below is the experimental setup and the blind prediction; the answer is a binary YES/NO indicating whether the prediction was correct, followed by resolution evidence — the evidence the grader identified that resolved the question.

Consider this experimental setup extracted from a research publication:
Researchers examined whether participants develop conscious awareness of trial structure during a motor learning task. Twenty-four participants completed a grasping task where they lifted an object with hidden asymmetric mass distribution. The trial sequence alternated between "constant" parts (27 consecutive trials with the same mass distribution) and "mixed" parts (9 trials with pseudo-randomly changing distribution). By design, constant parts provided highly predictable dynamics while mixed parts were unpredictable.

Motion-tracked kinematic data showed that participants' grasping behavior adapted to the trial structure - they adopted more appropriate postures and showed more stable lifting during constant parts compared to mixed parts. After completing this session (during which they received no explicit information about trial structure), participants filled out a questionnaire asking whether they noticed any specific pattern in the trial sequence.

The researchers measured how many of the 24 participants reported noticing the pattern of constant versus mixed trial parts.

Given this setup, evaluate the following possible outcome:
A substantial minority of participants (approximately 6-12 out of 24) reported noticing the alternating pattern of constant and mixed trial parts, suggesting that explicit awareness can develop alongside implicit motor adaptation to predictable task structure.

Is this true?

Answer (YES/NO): NO